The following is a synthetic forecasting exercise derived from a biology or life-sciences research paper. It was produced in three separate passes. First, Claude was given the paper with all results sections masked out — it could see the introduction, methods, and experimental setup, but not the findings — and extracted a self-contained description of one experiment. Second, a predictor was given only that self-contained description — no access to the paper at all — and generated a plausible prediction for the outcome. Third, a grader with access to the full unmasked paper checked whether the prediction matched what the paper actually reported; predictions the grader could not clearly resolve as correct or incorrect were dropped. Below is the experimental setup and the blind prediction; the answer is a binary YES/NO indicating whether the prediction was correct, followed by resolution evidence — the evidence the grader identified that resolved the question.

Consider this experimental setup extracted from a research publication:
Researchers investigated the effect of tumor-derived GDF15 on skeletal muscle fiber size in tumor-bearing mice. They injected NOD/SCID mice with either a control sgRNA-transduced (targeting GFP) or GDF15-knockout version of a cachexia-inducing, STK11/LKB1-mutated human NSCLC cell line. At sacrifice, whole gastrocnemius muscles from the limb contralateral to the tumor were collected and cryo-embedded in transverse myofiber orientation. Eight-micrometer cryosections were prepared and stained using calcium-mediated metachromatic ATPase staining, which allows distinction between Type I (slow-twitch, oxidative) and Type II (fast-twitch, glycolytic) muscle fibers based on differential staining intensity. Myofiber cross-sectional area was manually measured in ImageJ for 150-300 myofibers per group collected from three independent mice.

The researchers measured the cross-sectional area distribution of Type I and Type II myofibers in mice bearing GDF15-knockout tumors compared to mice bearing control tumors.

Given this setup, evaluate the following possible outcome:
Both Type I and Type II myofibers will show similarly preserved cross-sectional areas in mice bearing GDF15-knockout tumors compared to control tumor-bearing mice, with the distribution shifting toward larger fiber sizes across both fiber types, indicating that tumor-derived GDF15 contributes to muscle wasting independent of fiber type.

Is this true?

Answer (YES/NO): NO